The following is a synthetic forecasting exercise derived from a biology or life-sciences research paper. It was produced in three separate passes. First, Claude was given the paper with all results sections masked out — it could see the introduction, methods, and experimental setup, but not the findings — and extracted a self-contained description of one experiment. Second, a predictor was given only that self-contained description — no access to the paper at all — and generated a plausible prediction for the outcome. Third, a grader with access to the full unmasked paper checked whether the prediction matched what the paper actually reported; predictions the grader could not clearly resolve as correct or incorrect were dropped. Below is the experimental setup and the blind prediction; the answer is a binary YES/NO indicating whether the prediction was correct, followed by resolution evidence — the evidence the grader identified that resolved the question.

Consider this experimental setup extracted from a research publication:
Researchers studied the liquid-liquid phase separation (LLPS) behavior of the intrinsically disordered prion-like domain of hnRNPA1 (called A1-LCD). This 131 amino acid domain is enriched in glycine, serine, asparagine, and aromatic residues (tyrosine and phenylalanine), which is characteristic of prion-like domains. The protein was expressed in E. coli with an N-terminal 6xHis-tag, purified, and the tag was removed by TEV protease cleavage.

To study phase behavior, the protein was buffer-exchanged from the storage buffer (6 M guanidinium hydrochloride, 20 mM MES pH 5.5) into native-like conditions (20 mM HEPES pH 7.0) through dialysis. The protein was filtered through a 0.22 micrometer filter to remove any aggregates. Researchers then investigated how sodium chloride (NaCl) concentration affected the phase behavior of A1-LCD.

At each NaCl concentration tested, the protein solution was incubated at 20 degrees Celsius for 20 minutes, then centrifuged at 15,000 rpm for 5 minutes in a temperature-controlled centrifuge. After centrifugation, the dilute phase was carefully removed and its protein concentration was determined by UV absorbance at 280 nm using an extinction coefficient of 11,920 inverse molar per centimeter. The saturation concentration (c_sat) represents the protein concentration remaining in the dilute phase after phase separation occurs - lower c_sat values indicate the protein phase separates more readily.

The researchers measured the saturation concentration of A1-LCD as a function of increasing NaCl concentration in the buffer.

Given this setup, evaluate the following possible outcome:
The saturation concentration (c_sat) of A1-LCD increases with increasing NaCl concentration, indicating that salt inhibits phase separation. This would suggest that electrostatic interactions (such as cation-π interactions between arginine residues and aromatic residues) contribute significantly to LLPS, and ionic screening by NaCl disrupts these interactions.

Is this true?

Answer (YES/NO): NO